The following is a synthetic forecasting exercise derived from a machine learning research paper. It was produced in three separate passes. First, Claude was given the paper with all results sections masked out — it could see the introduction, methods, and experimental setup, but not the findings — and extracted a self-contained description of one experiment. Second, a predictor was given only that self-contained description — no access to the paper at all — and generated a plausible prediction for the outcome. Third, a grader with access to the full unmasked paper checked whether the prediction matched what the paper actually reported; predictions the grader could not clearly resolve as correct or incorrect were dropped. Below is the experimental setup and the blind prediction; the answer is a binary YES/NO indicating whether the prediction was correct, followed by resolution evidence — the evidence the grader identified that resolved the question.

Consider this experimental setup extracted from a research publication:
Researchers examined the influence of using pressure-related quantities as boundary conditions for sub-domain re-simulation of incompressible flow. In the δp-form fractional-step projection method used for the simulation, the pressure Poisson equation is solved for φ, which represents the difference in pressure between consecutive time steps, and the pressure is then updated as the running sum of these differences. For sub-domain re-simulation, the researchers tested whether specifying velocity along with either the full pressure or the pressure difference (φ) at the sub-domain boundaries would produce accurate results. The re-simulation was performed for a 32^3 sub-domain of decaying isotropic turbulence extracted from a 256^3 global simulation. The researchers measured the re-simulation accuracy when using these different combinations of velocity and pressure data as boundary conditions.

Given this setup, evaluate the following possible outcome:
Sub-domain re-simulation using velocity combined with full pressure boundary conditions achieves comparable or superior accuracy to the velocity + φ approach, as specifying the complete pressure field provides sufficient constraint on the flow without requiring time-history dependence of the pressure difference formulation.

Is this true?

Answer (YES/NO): YES